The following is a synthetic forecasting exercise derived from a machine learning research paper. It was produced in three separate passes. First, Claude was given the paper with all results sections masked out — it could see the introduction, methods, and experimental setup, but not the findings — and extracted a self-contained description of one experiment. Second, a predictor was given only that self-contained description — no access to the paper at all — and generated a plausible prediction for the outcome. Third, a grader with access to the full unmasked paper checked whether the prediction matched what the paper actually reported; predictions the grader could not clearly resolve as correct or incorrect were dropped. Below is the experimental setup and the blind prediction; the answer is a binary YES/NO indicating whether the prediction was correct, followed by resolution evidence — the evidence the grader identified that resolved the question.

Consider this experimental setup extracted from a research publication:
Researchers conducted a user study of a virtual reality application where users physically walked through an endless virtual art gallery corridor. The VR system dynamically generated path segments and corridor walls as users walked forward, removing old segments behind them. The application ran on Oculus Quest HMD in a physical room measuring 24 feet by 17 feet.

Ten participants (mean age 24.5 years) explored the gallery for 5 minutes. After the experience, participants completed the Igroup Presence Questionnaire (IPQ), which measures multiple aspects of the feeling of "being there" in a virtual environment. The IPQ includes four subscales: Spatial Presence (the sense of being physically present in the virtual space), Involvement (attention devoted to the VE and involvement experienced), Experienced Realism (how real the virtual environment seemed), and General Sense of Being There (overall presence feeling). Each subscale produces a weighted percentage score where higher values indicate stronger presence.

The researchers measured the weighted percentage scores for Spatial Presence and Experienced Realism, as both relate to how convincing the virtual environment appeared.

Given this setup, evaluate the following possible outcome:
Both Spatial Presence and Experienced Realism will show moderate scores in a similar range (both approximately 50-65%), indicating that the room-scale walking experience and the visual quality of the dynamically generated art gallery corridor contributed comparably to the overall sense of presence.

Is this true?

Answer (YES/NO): NO